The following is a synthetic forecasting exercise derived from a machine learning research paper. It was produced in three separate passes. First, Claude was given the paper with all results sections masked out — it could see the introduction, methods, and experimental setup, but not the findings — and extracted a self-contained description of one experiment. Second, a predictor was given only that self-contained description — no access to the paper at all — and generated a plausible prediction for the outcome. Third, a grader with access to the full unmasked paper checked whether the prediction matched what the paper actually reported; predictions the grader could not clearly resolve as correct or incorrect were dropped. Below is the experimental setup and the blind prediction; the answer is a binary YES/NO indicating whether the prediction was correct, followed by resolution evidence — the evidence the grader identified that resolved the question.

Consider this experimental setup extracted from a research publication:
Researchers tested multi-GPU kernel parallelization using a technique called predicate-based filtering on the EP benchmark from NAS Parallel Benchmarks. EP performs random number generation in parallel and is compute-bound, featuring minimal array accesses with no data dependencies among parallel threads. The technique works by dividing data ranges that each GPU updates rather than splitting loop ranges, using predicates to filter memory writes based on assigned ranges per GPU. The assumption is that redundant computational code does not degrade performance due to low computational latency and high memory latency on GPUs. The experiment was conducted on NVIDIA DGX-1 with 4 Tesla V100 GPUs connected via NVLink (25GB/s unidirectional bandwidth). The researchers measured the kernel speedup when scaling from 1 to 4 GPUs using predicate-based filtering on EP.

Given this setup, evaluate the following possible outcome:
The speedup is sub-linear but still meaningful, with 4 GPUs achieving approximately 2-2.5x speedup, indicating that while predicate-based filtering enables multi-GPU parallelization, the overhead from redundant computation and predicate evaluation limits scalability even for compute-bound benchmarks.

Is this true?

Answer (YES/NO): NO